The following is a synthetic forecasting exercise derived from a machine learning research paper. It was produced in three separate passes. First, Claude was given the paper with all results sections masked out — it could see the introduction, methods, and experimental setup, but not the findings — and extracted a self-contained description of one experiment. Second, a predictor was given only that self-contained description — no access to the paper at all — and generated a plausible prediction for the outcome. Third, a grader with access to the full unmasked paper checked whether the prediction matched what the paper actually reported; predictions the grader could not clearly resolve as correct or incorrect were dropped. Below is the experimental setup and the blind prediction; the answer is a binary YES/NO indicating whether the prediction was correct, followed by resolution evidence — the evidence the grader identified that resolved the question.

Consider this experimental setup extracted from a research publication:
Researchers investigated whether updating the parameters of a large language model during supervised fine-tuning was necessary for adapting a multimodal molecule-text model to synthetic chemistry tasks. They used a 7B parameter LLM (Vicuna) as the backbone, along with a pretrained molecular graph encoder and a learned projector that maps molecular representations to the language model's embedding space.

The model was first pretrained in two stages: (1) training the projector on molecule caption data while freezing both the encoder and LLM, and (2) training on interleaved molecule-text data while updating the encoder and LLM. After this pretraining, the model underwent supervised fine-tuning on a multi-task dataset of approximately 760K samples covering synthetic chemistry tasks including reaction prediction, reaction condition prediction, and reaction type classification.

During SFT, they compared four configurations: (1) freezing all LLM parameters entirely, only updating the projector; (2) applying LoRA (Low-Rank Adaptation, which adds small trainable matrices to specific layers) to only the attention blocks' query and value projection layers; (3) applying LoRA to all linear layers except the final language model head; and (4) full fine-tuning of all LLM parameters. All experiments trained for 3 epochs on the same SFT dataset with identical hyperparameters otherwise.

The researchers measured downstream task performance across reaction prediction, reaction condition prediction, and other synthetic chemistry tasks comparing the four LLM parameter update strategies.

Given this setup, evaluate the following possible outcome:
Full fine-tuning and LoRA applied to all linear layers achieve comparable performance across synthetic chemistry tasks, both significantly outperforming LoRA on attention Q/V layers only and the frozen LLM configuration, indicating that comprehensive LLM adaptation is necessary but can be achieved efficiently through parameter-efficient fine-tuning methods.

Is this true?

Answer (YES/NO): NO